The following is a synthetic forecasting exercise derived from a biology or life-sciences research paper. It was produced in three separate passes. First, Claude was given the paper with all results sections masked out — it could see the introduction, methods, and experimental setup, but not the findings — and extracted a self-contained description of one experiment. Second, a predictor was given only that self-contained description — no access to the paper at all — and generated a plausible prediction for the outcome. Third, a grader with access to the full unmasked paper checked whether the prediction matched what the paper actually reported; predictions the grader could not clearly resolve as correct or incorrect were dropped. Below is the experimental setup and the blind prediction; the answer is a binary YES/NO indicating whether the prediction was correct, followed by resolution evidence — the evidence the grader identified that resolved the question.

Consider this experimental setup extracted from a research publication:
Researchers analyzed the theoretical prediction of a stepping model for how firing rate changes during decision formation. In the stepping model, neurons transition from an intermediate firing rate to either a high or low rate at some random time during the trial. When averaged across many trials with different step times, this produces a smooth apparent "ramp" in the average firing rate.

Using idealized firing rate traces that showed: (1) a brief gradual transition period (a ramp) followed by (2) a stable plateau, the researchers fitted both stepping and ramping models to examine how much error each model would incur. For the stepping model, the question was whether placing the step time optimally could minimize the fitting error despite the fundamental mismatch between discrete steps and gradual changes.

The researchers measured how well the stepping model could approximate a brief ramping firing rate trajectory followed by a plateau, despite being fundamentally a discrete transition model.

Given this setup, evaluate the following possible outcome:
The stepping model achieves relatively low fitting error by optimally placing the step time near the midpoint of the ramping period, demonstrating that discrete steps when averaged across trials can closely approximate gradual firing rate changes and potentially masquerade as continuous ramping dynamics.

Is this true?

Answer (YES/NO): YES